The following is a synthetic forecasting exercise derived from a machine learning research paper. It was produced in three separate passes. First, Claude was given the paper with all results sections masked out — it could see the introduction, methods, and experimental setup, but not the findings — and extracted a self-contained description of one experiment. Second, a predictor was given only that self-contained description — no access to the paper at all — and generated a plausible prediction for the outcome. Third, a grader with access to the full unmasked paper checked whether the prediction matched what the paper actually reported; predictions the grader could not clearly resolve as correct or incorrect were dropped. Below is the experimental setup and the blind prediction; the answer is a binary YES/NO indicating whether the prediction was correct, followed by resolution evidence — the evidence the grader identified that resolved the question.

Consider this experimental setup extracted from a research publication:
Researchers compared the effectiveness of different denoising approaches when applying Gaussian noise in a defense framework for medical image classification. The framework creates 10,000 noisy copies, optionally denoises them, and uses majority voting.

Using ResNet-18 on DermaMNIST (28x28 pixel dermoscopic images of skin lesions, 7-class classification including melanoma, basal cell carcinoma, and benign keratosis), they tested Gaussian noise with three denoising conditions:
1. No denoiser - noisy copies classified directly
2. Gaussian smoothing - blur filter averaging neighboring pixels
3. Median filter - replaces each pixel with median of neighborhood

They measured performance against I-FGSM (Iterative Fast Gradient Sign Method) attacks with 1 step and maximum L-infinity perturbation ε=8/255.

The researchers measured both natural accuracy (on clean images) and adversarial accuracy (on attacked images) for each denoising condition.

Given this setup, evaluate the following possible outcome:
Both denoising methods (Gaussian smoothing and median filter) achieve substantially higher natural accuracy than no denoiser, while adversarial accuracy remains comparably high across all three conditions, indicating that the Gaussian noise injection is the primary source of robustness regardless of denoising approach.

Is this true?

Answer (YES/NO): NO